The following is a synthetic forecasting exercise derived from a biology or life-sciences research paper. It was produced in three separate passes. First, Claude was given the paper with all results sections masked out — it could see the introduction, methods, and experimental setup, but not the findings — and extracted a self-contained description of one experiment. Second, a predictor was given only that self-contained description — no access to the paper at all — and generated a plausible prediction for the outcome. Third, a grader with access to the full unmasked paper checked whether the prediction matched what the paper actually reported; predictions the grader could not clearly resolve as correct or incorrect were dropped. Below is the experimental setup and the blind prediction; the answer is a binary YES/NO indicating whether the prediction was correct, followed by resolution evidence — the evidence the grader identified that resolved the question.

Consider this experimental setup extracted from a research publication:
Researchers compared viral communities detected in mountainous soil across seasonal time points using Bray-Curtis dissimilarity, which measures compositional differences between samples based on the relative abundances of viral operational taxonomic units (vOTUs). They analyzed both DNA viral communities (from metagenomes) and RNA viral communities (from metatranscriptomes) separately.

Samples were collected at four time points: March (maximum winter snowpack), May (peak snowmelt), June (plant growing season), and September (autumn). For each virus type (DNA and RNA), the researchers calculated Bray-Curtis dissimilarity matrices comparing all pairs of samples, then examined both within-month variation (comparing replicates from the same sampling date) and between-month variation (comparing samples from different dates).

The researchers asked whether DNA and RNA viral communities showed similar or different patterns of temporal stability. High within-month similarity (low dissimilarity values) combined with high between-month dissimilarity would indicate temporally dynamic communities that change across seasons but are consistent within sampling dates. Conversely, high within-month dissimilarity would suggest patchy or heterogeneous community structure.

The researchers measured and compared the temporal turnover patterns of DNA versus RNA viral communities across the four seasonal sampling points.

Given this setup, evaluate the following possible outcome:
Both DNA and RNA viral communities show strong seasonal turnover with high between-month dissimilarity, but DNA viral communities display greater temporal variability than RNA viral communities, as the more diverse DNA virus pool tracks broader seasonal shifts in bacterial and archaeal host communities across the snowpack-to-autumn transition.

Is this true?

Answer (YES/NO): NO